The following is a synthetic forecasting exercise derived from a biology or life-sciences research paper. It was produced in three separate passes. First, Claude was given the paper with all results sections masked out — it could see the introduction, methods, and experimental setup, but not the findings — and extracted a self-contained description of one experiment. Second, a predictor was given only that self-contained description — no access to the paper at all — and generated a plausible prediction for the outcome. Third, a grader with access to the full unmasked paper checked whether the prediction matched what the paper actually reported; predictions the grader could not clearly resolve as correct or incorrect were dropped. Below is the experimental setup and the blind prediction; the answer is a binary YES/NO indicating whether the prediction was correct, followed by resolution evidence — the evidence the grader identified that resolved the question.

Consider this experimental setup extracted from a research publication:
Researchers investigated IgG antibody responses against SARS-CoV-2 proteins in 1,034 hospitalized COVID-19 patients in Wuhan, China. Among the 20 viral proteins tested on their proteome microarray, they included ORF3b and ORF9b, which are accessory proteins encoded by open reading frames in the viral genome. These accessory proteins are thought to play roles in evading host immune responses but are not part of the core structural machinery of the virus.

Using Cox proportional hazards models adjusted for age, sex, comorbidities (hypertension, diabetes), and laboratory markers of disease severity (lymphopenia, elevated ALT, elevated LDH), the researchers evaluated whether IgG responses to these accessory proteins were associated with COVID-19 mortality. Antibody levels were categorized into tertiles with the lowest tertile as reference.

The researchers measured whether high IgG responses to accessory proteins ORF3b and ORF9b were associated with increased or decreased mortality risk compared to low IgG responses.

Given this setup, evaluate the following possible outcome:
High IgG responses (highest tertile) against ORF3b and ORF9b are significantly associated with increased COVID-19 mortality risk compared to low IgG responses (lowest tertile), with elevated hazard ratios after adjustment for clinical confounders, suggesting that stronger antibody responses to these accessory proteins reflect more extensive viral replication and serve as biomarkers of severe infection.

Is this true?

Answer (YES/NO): YES